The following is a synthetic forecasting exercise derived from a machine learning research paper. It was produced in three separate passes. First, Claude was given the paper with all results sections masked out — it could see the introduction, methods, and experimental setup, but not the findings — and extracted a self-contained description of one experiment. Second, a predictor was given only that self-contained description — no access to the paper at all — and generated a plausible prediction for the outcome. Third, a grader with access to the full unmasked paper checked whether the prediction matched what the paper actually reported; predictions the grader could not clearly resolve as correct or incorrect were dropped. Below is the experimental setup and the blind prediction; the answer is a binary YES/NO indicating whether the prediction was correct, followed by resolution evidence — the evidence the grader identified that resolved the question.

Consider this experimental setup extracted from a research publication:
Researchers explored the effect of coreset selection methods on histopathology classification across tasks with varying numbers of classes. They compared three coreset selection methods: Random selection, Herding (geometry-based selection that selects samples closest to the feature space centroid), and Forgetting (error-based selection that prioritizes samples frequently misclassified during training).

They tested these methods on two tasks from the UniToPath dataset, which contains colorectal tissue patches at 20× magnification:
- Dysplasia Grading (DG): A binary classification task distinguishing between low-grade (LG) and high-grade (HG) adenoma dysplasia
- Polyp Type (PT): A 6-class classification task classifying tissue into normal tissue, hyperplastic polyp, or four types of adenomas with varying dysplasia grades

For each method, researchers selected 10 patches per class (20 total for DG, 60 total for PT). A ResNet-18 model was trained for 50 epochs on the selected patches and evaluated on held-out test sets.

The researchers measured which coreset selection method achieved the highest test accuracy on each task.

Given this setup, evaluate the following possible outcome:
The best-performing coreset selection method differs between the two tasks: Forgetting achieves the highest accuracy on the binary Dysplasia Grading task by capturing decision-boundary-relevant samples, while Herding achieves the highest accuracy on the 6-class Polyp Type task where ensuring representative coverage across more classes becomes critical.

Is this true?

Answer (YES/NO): YES